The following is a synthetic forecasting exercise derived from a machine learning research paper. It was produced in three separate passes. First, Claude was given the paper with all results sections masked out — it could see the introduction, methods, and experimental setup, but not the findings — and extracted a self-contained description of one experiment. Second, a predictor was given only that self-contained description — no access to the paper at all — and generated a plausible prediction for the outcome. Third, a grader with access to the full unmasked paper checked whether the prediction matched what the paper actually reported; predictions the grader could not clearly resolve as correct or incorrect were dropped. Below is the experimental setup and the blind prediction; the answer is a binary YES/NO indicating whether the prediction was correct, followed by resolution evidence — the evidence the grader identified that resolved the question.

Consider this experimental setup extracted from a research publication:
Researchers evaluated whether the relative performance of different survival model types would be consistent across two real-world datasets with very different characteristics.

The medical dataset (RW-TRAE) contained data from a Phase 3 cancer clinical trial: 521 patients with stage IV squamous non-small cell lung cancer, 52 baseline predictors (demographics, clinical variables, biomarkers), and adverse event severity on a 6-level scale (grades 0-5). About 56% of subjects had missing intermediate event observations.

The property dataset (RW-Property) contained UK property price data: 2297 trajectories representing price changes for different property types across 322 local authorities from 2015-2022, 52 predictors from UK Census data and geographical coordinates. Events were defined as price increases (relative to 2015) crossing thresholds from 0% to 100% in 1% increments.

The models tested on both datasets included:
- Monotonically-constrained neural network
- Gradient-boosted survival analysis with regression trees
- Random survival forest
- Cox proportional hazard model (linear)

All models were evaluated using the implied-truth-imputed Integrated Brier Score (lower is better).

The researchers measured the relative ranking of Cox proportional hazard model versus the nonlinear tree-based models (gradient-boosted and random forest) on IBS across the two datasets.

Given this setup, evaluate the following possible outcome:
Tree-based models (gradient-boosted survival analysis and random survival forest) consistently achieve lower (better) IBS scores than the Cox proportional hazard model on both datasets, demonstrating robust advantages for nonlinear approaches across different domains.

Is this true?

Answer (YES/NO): NO